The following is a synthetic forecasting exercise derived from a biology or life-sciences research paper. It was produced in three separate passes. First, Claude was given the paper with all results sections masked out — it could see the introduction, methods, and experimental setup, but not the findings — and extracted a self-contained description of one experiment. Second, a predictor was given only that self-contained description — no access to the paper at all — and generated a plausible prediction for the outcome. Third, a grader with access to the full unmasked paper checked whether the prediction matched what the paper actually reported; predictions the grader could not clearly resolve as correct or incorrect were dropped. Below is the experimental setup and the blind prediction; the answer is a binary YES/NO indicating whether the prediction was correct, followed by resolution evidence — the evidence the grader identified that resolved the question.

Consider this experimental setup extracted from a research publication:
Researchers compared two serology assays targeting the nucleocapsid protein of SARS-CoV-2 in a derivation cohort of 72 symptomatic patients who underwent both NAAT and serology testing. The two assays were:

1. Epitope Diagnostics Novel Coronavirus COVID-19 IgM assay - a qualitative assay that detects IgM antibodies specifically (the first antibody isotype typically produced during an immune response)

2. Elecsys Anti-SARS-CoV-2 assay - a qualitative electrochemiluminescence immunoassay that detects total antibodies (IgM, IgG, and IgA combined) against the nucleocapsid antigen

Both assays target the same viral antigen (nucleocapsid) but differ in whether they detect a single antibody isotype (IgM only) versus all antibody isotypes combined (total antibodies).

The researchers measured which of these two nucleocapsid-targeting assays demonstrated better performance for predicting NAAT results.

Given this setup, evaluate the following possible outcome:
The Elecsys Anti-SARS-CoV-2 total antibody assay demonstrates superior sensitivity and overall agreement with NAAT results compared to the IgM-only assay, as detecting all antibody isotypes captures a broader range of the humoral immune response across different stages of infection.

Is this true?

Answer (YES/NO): YES